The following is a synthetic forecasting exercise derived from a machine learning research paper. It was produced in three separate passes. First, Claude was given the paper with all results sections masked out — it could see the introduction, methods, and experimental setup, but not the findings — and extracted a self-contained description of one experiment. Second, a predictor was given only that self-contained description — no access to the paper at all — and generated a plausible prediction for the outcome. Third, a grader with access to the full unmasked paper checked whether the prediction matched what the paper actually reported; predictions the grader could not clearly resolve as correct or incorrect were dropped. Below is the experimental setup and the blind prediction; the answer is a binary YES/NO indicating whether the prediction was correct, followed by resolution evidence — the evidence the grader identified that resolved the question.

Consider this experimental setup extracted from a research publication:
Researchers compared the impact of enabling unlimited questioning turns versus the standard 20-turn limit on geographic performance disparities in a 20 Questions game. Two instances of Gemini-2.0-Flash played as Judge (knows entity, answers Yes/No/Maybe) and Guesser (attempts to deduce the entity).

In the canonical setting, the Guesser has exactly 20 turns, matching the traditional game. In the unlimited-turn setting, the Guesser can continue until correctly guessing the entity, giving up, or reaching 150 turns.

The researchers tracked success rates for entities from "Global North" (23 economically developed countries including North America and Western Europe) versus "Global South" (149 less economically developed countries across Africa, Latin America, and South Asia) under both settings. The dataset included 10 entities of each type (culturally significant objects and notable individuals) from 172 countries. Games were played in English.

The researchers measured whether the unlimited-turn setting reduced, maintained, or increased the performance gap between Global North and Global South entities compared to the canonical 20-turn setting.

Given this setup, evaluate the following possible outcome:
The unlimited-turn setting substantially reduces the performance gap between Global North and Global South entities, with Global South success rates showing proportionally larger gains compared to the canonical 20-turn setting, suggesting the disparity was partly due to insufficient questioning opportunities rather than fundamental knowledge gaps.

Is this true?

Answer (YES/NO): YES